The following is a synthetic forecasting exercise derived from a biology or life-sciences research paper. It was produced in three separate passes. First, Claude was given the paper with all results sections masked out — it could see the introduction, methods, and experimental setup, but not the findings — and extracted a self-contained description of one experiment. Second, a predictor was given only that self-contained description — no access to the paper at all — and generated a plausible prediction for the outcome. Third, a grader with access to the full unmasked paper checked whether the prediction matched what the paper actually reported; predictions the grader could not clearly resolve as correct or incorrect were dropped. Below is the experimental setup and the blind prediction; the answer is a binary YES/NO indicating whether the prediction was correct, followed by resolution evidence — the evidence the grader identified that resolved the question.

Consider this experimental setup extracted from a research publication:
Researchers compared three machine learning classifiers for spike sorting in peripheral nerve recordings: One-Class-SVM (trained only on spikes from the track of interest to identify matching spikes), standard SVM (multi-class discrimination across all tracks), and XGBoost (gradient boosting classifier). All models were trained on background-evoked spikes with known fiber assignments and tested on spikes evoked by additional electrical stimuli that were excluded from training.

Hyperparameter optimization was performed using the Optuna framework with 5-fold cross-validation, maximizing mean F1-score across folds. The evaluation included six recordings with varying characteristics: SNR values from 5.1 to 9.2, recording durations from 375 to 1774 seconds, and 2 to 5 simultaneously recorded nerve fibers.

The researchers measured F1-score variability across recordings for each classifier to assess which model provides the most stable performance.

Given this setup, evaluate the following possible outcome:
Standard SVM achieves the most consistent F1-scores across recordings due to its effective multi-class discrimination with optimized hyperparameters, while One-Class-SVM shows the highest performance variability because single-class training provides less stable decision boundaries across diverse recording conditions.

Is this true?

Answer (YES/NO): NO